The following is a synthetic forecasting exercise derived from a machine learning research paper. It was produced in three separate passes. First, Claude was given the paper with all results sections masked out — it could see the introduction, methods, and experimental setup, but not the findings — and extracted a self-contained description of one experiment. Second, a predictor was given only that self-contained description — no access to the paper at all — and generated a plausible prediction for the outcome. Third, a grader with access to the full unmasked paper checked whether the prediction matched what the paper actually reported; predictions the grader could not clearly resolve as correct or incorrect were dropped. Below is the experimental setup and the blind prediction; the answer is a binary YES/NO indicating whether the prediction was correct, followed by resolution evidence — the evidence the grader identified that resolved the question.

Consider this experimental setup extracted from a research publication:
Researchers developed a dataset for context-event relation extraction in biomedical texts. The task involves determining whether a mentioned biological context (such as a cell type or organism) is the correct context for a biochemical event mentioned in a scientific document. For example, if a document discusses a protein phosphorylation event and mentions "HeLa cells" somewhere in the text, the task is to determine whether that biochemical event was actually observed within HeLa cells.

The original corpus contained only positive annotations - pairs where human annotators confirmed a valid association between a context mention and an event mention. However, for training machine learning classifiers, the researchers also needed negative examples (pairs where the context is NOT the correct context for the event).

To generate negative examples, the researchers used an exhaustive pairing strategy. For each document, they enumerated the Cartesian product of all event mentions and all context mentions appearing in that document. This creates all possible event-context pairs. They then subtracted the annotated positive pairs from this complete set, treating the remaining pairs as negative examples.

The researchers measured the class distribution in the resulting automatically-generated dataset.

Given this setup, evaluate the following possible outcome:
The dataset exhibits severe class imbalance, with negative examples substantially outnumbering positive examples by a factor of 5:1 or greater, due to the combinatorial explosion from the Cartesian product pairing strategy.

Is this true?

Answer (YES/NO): YES